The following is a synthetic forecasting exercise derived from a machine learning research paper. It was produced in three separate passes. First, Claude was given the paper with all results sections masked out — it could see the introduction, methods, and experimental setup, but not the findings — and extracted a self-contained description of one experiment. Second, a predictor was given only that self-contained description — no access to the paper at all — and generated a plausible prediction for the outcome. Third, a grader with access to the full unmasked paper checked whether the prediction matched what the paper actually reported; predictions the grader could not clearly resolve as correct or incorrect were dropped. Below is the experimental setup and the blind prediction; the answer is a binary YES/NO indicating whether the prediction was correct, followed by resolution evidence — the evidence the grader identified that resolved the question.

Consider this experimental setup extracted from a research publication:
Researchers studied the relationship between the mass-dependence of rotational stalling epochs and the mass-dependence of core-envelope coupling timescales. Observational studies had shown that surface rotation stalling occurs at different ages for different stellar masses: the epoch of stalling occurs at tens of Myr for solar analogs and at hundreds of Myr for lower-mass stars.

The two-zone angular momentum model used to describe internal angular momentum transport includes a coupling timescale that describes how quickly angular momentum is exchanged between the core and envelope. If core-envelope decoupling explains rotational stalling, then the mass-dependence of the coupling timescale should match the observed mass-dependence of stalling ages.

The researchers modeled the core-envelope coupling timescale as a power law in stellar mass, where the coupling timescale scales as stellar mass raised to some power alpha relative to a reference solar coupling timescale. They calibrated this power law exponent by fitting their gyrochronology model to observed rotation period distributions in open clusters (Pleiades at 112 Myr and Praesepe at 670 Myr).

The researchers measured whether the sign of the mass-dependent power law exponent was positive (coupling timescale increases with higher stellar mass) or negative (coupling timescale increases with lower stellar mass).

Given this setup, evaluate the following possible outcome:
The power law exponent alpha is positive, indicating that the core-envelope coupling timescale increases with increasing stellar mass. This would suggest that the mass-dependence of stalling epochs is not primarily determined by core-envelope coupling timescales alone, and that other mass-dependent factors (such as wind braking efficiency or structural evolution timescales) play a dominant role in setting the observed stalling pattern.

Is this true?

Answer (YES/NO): NO